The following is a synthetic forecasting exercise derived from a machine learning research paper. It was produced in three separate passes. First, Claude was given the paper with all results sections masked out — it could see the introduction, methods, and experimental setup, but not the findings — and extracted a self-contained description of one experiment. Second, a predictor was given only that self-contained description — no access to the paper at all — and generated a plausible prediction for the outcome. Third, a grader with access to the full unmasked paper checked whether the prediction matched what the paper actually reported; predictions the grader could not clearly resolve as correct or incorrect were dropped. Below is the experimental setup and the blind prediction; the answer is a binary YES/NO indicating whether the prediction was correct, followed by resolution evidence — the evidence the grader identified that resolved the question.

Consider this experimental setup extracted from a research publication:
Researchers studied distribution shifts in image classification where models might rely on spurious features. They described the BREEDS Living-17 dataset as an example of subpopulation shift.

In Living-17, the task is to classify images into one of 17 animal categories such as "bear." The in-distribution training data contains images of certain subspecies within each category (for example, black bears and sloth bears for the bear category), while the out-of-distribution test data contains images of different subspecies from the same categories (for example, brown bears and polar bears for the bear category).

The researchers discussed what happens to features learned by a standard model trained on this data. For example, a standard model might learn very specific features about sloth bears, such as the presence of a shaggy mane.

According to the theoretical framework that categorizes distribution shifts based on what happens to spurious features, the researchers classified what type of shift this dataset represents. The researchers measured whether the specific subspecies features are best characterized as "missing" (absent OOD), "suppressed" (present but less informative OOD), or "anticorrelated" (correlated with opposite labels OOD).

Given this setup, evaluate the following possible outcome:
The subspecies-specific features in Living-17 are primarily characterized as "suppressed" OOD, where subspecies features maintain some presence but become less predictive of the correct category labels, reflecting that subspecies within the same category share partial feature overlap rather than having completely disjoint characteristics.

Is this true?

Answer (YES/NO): NO